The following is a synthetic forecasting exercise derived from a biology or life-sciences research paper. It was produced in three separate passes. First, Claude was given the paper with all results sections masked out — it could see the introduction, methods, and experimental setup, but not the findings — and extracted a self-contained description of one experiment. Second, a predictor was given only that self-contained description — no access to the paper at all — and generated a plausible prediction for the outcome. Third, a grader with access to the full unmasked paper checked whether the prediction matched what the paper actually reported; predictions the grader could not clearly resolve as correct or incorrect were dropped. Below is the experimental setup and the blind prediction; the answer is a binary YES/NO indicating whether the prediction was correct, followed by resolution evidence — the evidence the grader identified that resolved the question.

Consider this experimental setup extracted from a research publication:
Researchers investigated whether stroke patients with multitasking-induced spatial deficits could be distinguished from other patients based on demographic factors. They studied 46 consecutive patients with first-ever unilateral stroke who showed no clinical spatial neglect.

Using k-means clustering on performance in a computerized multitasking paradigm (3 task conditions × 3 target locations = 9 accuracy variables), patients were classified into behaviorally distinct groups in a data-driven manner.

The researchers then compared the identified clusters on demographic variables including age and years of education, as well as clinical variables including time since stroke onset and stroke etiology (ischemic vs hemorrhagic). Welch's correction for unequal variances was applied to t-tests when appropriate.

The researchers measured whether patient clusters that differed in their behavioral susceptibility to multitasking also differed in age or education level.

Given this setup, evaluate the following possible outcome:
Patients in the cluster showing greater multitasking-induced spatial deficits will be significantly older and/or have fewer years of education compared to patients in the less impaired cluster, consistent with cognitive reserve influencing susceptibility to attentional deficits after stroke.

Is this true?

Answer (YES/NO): YES